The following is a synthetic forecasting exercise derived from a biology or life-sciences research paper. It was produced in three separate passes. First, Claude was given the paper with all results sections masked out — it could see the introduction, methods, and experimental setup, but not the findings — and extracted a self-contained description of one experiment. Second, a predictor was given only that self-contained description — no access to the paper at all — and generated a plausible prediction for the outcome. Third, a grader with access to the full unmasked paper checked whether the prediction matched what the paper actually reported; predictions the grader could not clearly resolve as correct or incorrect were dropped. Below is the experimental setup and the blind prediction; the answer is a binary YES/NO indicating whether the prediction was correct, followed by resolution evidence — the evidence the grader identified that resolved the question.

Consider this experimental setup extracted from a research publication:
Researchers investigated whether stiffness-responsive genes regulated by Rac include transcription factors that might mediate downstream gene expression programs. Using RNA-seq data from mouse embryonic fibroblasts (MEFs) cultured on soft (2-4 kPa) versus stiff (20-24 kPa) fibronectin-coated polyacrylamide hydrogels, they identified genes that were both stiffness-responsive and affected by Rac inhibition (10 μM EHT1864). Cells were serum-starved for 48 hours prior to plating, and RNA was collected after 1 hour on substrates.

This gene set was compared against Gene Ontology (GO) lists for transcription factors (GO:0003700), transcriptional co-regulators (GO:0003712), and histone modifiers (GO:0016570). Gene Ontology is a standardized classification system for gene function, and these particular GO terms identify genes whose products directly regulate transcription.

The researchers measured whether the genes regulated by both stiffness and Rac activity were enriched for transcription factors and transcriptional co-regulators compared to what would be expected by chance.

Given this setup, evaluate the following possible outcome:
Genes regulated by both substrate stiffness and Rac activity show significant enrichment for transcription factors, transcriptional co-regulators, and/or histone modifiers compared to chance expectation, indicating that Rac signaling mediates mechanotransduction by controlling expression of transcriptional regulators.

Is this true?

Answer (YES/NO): NO